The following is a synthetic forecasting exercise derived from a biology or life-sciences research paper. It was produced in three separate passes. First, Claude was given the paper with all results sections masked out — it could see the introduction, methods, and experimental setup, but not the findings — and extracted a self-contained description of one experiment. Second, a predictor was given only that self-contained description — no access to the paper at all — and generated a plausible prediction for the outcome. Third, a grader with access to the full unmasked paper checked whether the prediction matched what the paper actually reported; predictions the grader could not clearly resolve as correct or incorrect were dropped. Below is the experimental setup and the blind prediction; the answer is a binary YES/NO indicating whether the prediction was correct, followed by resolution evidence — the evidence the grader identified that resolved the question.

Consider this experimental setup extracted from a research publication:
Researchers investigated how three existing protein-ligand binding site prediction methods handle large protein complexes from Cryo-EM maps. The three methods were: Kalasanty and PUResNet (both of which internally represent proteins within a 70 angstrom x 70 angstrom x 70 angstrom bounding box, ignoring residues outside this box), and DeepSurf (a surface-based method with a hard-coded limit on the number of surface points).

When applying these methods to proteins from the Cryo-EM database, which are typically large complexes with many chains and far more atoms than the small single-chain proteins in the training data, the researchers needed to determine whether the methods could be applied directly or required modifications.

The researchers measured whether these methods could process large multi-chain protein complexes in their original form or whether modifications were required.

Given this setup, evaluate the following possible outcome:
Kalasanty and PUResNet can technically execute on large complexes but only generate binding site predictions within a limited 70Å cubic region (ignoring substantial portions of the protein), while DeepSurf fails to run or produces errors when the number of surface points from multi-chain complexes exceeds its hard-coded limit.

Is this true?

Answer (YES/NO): NO